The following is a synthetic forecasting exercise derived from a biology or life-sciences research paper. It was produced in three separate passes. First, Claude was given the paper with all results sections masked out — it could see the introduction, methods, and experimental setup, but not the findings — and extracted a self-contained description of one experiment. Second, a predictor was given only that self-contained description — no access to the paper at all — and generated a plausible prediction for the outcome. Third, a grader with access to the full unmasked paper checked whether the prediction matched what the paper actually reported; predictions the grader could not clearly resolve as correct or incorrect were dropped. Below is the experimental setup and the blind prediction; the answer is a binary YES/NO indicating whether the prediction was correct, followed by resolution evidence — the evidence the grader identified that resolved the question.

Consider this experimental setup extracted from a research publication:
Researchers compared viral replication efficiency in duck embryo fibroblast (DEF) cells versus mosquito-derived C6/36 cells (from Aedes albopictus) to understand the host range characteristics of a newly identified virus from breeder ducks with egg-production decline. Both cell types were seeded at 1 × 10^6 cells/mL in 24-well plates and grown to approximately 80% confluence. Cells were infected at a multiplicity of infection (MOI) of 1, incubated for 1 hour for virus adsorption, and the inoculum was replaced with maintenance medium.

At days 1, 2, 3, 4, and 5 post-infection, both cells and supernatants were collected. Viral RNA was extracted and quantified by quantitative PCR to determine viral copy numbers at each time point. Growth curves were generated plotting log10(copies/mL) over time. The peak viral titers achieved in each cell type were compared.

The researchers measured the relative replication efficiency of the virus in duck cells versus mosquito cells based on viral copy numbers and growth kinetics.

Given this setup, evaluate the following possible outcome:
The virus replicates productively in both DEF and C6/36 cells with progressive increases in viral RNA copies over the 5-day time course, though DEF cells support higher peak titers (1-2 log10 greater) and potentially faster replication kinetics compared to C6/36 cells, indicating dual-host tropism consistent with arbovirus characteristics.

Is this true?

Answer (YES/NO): NO